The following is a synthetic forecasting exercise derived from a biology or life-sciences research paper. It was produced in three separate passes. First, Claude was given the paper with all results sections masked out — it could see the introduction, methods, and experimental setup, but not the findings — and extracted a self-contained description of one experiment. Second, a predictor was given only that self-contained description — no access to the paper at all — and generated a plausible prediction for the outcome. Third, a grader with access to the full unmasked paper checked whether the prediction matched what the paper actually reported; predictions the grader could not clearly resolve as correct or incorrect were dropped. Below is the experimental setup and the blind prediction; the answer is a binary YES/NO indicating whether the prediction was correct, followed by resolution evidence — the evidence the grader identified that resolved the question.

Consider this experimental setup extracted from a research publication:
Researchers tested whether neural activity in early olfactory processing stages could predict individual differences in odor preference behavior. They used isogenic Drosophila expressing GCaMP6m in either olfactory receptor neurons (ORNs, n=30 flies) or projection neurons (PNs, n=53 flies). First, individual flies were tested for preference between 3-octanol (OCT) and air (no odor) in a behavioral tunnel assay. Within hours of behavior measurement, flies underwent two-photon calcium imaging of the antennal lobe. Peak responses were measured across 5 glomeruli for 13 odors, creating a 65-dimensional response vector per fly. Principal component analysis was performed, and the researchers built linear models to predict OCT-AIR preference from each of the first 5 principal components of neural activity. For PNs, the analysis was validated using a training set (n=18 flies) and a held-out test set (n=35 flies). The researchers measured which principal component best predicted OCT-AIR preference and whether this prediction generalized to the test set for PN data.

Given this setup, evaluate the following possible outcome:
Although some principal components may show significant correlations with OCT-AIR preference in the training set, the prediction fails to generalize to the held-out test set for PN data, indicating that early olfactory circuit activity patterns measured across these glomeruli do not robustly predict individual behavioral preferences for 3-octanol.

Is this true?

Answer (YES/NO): NO